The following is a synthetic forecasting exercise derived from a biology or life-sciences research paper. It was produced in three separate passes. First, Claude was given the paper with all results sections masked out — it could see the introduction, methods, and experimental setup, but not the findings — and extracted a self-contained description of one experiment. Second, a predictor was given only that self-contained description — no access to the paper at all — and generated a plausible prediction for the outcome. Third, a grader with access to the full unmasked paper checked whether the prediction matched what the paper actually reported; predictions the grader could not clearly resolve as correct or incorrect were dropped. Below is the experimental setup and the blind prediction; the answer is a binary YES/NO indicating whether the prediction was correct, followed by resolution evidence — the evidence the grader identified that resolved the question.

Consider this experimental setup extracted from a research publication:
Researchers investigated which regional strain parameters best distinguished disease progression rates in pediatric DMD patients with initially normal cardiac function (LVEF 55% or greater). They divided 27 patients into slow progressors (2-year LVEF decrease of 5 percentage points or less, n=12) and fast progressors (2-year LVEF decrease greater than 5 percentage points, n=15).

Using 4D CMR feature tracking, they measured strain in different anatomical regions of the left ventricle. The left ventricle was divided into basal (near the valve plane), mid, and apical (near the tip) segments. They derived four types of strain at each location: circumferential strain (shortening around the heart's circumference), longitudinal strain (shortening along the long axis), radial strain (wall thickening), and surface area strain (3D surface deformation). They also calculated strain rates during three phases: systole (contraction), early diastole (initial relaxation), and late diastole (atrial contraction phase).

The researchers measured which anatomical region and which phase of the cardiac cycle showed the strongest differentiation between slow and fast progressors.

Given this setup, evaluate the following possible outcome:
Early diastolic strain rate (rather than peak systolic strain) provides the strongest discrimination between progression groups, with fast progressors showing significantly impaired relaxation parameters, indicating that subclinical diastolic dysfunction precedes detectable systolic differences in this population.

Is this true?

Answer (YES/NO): NO